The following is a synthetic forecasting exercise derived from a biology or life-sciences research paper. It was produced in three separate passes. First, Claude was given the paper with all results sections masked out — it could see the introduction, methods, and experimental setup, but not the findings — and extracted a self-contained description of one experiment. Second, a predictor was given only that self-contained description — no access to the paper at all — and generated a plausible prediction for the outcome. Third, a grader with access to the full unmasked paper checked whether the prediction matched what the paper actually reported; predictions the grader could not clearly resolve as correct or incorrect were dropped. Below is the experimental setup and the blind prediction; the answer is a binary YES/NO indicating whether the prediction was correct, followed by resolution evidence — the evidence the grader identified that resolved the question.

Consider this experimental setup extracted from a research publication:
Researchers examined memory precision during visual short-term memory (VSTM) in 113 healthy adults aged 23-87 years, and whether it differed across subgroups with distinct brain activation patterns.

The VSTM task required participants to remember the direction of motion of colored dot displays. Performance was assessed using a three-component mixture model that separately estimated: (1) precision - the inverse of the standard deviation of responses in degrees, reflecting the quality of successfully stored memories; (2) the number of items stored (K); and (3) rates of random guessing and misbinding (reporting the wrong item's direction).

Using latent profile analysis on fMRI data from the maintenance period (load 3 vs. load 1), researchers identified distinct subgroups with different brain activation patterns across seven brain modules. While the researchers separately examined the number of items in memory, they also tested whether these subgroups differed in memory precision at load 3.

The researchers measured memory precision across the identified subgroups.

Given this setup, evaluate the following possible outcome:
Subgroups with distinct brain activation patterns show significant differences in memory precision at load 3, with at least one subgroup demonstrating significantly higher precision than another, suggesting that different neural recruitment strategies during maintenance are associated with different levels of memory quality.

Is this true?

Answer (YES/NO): NO